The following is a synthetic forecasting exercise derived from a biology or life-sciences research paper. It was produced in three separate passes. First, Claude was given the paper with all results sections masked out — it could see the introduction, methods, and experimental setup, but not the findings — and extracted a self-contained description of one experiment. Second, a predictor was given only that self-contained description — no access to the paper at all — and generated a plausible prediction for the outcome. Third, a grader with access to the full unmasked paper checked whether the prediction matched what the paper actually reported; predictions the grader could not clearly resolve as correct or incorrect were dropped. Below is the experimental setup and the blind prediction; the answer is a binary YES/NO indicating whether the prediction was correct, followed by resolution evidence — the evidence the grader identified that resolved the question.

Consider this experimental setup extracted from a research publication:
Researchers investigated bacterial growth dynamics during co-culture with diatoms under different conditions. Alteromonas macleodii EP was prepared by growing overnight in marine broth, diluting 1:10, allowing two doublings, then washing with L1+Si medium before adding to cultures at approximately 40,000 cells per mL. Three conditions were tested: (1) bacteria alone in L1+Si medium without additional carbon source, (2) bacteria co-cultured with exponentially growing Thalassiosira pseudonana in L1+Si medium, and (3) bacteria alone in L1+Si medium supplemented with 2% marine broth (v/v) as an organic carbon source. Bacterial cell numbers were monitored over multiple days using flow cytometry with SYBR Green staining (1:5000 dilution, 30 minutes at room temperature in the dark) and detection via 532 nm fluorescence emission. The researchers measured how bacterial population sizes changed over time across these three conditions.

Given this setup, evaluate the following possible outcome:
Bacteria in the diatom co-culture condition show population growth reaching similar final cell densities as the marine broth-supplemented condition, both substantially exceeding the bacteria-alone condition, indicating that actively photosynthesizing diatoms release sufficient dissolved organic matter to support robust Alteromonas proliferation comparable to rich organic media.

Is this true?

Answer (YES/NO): NO